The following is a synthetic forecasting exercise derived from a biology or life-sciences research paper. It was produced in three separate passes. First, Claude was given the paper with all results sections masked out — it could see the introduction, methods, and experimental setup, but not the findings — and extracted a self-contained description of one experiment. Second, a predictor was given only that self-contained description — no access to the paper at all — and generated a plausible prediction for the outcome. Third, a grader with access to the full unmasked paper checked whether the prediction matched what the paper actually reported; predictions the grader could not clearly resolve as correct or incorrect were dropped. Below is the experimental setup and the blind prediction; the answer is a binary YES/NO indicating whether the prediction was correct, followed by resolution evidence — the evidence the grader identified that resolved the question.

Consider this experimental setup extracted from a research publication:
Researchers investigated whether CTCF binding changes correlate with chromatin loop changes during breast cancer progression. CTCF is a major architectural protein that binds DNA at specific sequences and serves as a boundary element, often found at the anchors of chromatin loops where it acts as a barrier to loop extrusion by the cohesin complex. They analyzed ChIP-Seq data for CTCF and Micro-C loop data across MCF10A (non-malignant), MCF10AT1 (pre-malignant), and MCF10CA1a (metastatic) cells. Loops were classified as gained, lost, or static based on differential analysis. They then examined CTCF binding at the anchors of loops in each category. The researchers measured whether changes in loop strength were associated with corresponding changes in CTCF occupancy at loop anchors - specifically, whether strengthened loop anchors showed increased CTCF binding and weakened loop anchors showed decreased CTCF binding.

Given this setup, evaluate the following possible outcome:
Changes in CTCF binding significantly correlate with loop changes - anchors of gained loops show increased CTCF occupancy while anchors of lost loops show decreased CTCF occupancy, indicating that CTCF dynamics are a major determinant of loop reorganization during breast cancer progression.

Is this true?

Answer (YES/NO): NO